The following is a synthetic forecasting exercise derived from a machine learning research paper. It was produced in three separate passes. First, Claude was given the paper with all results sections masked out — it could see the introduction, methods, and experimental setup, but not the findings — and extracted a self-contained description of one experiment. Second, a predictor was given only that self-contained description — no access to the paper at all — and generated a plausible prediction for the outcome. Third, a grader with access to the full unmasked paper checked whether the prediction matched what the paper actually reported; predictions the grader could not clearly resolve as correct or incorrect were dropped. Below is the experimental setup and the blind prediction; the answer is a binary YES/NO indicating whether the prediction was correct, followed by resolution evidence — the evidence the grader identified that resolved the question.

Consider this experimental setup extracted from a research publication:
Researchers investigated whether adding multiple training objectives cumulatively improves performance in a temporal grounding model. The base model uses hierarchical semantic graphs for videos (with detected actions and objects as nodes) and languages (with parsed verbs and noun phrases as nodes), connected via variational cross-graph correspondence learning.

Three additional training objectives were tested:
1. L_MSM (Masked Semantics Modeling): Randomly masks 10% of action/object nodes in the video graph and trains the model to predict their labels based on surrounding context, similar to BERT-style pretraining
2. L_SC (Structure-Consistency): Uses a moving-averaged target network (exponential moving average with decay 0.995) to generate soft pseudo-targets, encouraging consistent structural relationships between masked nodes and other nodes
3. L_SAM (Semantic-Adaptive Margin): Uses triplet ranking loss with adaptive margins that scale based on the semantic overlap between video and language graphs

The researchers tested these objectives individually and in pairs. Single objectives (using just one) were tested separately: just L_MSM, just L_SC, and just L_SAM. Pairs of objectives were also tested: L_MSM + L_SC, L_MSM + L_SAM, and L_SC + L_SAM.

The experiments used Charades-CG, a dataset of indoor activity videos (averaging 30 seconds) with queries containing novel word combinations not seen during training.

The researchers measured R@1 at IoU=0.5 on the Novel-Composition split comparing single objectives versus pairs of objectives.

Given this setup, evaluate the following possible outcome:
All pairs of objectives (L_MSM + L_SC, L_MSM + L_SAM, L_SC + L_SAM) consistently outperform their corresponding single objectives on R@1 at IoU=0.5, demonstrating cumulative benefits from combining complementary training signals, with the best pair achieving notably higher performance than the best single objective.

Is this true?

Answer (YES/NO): YES